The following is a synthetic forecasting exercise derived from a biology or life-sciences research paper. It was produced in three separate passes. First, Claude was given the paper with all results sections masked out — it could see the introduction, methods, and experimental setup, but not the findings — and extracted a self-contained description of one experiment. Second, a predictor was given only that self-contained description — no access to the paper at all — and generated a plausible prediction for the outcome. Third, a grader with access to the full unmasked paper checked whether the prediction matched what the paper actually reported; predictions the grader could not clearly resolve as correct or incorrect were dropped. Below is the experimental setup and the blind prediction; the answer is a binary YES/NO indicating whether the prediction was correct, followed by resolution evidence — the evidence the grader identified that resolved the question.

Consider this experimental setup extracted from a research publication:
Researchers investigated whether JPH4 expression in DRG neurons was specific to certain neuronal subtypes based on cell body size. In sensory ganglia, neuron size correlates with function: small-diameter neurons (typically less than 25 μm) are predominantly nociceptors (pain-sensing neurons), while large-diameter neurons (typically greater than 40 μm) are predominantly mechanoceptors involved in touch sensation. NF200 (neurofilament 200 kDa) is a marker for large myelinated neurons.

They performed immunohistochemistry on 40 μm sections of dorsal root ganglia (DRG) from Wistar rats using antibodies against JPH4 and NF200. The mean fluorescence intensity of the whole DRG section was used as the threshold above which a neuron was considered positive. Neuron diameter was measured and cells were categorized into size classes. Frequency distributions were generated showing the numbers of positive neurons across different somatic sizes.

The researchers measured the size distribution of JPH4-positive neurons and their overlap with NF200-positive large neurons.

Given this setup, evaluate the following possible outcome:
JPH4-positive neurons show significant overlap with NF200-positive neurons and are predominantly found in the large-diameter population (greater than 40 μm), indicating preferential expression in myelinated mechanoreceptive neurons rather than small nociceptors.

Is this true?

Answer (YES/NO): NO